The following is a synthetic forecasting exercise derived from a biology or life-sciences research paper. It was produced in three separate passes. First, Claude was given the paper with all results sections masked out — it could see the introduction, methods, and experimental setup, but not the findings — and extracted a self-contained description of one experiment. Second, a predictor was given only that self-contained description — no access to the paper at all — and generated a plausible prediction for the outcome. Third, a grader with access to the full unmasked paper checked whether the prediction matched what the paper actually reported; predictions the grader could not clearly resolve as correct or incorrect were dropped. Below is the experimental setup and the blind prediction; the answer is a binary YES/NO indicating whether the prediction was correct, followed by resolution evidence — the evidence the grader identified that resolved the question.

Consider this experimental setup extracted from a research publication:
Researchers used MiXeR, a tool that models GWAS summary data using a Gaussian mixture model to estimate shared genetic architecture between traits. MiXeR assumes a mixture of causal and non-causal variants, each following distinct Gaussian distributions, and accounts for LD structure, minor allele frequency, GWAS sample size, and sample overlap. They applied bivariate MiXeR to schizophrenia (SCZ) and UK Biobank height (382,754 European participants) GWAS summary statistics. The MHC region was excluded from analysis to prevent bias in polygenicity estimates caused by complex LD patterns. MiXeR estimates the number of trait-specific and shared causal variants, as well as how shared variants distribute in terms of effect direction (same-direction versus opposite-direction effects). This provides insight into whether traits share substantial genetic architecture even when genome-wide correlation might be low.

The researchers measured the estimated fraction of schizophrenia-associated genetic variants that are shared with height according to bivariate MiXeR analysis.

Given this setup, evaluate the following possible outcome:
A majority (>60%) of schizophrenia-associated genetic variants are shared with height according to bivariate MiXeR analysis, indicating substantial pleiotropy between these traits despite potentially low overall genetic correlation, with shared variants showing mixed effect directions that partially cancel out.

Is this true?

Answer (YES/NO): NO